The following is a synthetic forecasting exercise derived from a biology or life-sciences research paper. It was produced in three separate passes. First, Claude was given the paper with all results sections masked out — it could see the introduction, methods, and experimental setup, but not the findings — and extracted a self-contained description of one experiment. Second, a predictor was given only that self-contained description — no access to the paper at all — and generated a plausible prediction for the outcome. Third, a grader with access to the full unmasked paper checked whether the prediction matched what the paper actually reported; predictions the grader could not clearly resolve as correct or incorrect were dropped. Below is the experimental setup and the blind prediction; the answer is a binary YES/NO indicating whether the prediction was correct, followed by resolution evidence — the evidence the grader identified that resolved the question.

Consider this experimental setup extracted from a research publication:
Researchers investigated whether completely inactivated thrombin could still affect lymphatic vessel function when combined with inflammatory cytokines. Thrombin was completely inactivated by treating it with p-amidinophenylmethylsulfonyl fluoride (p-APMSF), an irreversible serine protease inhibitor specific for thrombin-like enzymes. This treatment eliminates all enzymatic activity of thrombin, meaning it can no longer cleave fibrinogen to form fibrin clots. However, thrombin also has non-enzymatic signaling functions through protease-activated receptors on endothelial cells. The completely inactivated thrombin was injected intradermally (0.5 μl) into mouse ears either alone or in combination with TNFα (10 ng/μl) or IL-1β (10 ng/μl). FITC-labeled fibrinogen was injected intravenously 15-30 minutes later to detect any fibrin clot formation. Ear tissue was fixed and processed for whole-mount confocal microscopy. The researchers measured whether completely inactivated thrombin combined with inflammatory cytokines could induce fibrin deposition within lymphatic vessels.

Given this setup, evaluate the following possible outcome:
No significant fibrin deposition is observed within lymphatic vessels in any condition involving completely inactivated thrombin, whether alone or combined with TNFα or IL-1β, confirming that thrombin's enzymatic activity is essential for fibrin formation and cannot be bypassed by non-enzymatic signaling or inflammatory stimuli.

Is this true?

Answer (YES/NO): NO